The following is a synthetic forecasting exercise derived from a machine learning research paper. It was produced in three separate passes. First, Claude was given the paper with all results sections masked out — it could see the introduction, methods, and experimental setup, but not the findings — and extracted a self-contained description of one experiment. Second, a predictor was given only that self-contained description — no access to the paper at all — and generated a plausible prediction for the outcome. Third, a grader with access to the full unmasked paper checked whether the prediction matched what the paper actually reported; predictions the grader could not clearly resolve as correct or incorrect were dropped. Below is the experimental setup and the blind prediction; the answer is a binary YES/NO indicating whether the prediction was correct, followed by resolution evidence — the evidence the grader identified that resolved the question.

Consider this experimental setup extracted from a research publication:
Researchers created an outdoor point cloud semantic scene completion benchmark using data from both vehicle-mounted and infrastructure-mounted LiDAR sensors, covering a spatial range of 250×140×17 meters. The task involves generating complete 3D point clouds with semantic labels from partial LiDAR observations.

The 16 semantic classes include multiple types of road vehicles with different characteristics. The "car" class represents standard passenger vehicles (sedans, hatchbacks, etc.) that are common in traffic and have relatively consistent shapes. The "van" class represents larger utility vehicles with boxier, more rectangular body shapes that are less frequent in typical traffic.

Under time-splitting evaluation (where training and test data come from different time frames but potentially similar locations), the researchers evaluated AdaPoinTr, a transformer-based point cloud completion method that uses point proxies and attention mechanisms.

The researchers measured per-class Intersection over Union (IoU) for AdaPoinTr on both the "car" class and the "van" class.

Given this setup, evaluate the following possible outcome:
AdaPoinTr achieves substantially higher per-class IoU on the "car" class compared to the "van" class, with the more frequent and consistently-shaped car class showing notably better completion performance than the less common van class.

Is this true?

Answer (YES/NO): YES